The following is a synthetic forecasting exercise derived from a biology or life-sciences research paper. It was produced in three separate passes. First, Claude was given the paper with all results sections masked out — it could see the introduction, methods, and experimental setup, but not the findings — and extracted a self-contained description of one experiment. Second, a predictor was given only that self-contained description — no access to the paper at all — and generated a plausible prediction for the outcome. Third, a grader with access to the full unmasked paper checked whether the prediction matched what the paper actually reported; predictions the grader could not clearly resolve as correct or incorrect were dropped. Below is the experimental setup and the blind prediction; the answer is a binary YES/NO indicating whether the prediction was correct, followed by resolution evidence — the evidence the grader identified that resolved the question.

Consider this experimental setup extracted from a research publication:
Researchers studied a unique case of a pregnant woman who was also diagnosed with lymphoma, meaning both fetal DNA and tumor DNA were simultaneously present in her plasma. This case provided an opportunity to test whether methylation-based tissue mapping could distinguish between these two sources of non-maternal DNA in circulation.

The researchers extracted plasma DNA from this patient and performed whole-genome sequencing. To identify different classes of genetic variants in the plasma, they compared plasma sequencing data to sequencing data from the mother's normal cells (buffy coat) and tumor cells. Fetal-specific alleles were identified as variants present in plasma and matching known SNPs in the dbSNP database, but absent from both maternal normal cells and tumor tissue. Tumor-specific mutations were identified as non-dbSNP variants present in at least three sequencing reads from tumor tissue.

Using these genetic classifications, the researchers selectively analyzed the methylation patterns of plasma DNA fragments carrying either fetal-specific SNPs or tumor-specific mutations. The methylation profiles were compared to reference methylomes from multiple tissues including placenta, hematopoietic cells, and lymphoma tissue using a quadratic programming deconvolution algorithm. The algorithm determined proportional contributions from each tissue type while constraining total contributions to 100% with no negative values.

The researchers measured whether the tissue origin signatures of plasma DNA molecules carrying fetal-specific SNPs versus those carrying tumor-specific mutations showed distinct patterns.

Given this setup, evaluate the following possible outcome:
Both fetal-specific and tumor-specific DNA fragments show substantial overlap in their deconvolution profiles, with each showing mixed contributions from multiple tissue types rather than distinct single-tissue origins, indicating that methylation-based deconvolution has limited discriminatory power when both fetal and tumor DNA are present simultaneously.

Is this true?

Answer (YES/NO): NO